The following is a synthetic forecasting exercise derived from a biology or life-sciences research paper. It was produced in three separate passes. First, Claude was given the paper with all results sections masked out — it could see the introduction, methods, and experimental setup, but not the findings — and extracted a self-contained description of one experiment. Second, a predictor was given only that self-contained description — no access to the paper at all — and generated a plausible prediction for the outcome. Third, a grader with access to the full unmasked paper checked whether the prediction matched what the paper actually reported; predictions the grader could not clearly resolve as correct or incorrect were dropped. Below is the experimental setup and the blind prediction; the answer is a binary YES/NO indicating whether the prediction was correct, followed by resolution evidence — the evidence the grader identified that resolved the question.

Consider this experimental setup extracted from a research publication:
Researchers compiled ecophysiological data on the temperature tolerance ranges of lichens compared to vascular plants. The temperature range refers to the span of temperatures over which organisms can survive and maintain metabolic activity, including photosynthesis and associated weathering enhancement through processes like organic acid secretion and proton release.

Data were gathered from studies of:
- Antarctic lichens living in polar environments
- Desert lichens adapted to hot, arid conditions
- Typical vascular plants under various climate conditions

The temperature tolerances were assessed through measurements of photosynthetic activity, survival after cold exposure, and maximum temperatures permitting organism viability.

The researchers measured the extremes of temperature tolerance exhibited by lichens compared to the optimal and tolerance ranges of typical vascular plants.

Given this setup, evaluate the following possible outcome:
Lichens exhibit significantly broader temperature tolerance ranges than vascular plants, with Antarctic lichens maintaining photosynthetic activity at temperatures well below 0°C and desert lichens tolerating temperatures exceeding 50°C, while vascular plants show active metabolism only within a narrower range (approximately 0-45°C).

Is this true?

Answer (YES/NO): NO